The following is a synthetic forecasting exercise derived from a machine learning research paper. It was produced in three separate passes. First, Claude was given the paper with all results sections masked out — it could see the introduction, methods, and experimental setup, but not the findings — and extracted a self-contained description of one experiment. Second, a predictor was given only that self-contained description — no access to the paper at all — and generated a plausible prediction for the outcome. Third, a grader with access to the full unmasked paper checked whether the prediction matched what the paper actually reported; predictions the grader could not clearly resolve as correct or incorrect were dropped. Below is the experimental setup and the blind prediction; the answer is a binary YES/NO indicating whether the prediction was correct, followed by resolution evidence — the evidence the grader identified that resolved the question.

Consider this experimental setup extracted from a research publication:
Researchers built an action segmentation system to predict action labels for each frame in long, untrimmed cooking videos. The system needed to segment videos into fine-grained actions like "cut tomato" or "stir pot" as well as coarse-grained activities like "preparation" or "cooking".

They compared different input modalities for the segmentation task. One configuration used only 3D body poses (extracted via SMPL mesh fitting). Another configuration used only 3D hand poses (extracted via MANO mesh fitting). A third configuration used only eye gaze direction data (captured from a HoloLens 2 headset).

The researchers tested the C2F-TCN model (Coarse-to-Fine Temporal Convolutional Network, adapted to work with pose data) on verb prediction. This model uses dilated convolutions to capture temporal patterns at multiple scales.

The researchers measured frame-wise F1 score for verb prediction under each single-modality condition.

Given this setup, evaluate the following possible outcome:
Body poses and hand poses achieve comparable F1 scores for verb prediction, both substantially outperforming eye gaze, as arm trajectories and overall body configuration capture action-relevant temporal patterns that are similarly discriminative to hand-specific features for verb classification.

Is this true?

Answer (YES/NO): YES